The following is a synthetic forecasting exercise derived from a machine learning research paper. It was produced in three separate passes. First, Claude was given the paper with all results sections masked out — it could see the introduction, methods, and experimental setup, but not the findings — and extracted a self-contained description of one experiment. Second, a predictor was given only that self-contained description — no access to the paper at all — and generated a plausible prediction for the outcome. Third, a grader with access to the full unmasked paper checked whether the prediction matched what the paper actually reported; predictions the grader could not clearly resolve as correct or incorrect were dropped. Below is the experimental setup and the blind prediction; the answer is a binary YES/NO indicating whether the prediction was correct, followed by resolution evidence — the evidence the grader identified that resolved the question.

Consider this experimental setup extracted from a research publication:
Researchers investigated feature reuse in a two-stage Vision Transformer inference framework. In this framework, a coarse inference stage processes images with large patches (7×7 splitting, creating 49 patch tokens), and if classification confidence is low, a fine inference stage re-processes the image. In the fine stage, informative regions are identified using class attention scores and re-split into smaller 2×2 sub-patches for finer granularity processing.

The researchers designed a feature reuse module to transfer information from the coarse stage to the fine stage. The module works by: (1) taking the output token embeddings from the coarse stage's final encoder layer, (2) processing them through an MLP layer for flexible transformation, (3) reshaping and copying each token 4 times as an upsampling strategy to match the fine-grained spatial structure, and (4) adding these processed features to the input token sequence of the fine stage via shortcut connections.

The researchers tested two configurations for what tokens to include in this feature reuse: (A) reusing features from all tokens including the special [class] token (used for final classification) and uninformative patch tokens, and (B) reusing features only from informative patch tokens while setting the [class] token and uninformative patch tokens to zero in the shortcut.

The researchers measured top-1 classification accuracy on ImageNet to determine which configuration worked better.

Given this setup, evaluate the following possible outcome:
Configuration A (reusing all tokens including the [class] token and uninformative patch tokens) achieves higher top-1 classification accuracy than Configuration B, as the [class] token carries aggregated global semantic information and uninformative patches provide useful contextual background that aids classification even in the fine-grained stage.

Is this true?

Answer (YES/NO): NO